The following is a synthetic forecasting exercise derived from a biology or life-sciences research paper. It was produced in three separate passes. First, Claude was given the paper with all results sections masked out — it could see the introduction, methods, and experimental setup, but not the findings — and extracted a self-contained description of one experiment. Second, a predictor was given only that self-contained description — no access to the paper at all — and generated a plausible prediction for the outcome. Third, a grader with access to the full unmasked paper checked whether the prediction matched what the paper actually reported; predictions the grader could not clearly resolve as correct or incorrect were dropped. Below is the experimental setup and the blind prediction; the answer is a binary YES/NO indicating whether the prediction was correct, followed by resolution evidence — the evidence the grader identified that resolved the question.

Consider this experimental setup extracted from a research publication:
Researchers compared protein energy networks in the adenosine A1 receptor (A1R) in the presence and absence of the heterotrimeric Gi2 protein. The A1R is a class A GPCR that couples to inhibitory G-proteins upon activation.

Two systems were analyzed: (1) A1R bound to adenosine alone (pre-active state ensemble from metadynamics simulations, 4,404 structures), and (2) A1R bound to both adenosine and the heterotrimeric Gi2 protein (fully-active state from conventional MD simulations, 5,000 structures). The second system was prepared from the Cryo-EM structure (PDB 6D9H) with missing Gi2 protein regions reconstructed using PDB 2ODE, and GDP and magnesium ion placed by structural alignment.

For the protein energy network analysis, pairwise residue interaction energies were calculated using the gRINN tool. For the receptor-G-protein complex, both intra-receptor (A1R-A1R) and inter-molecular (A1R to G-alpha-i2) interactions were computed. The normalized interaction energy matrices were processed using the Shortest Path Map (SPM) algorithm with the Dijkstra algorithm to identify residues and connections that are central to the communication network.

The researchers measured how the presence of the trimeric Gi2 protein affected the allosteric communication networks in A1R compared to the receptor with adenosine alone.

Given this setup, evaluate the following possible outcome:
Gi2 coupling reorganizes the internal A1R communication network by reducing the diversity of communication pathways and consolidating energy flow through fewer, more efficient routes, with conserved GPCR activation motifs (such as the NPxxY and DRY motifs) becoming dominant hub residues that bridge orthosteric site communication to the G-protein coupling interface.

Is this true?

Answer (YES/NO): NO